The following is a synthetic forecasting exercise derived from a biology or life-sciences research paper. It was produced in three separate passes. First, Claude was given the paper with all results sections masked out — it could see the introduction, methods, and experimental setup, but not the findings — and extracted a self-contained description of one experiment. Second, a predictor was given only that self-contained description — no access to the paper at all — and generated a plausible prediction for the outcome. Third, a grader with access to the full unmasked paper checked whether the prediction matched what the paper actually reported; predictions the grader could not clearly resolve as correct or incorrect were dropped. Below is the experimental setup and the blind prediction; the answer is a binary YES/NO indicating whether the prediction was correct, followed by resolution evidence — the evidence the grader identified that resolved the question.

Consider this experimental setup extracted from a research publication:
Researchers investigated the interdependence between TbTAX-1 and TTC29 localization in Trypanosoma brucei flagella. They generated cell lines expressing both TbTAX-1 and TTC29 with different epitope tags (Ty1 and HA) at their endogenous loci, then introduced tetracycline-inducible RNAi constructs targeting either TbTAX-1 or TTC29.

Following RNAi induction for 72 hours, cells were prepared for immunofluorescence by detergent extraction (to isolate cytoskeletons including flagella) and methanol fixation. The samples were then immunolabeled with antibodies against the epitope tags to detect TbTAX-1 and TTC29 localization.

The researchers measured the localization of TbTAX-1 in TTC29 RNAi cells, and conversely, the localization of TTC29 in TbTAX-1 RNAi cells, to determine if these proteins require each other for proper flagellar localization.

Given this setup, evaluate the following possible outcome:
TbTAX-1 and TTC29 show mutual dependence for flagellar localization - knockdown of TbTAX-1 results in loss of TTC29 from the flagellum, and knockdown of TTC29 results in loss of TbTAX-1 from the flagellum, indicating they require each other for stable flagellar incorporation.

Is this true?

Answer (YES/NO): YES